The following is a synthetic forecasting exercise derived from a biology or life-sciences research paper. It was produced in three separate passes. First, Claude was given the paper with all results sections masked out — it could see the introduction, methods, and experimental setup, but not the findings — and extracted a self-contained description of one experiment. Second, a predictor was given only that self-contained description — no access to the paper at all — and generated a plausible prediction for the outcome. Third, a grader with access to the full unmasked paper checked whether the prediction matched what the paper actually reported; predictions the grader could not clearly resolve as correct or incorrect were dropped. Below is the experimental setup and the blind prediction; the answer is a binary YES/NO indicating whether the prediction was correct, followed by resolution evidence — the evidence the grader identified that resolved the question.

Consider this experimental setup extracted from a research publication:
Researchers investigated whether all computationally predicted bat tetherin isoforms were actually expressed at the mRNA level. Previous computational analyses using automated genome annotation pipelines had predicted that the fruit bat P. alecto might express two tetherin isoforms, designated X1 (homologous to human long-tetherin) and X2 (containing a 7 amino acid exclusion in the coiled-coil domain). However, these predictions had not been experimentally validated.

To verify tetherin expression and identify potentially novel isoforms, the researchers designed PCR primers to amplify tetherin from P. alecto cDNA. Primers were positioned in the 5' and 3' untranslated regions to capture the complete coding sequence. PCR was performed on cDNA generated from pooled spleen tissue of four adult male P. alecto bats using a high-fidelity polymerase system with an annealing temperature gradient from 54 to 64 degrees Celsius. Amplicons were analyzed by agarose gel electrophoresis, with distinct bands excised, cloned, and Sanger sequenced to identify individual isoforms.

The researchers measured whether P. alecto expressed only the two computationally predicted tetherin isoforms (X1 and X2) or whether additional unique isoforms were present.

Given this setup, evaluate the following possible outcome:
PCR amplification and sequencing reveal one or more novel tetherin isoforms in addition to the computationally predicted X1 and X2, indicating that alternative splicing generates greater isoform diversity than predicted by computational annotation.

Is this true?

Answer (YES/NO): YES